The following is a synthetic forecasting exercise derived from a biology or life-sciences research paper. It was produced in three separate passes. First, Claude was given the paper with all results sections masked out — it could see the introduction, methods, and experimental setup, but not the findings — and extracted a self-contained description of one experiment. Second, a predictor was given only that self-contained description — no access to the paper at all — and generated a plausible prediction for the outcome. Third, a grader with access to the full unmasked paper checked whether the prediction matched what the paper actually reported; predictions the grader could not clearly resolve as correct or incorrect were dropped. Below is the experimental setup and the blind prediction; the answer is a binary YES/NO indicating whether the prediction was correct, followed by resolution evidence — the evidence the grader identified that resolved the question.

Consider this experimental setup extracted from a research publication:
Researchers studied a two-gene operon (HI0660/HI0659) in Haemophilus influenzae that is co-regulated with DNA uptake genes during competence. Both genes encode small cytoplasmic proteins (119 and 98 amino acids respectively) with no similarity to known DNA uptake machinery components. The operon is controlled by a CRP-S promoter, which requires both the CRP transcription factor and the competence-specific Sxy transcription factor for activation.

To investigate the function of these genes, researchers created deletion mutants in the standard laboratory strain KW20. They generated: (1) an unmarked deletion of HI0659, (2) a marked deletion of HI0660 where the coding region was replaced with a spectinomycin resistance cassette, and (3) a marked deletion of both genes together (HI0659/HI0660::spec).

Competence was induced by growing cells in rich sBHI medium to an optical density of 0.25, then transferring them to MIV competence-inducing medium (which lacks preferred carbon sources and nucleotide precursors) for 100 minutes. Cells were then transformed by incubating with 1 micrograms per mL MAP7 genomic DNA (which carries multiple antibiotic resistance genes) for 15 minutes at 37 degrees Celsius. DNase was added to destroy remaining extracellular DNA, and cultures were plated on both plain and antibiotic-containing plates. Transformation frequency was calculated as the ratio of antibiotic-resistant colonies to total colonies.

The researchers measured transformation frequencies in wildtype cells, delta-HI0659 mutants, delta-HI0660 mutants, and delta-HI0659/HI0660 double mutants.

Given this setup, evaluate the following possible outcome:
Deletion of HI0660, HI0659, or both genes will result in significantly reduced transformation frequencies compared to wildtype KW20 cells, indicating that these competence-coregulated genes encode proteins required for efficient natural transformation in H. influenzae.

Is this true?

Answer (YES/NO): NO